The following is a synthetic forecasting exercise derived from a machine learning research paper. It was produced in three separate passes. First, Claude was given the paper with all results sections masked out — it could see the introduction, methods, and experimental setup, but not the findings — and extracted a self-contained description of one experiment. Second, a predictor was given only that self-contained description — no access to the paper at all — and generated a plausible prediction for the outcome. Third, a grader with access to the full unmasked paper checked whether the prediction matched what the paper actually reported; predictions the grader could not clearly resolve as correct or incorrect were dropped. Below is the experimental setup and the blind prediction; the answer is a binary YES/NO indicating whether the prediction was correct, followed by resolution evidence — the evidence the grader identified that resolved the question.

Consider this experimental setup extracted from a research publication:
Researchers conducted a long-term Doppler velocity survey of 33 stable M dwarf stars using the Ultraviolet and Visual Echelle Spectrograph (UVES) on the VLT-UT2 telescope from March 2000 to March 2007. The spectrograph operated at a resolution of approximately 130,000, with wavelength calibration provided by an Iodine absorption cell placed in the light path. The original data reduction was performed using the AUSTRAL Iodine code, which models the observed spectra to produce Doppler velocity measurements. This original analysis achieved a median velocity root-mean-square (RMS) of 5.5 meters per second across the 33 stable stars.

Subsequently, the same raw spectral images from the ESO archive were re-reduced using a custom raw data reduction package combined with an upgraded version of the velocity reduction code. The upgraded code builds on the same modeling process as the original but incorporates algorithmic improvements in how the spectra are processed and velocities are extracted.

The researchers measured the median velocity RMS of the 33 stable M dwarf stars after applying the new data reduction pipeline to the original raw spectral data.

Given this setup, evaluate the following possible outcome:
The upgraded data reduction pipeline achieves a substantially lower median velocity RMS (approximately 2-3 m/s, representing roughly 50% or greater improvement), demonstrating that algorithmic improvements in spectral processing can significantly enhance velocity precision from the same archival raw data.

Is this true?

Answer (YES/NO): NO